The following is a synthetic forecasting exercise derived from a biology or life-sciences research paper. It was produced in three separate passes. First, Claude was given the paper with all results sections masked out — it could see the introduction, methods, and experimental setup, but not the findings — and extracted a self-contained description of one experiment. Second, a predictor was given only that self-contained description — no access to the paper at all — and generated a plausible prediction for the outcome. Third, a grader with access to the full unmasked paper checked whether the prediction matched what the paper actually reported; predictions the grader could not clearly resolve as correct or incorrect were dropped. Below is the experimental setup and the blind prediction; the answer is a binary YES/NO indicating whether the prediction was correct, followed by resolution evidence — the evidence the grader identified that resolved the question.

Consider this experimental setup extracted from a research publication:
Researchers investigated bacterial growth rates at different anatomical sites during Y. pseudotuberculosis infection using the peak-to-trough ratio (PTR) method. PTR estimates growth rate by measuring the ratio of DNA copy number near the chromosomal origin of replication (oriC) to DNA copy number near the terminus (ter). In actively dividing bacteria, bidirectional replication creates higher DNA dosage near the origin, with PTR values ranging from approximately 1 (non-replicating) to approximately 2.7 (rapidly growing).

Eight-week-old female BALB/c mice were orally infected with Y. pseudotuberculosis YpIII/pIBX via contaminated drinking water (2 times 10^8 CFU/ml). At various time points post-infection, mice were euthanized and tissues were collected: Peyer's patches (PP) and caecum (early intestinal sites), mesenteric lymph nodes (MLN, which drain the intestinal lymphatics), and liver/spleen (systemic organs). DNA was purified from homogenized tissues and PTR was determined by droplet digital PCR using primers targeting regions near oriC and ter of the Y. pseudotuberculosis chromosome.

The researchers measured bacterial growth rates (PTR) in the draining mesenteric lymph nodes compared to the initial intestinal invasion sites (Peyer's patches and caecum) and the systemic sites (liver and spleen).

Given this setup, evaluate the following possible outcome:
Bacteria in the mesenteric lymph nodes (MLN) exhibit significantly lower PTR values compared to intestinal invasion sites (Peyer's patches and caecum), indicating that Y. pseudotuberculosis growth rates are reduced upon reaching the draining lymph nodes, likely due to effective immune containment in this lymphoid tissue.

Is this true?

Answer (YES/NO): NO